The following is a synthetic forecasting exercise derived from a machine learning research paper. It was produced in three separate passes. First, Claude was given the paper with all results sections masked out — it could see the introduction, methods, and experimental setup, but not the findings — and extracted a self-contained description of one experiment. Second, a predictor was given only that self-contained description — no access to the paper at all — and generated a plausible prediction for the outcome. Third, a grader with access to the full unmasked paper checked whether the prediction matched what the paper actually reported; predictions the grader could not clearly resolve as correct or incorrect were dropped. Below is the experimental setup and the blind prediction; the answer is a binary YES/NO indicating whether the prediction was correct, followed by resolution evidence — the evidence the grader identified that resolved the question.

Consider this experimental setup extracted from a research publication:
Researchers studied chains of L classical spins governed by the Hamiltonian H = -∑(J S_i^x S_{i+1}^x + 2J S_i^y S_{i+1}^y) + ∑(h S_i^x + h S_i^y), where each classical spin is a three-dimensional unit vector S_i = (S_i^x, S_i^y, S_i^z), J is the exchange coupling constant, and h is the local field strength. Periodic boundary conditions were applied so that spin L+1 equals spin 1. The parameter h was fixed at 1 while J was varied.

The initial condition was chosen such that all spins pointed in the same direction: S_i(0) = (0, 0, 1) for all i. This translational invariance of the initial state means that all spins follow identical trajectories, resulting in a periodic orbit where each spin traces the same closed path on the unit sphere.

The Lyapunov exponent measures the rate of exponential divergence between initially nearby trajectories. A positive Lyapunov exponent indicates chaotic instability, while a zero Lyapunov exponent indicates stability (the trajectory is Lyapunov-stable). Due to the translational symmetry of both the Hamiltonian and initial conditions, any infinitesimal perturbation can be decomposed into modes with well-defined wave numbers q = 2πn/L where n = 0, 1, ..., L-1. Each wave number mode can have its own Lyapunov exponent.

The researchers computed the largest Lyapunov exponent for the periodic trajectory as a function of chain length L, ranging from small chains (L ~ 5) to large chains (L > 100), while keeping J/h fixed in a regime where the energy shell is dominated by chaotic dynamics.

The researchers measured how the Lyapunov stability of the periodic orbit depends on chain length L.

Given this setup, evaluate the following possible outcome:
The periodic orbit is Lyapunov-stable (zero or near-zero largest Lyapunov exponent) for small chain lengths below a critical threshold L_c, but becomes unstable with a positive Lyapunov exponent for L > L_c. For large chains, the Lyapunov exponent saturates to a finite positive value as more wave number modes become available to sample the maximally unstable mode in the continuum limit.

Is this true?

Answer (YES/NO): NO